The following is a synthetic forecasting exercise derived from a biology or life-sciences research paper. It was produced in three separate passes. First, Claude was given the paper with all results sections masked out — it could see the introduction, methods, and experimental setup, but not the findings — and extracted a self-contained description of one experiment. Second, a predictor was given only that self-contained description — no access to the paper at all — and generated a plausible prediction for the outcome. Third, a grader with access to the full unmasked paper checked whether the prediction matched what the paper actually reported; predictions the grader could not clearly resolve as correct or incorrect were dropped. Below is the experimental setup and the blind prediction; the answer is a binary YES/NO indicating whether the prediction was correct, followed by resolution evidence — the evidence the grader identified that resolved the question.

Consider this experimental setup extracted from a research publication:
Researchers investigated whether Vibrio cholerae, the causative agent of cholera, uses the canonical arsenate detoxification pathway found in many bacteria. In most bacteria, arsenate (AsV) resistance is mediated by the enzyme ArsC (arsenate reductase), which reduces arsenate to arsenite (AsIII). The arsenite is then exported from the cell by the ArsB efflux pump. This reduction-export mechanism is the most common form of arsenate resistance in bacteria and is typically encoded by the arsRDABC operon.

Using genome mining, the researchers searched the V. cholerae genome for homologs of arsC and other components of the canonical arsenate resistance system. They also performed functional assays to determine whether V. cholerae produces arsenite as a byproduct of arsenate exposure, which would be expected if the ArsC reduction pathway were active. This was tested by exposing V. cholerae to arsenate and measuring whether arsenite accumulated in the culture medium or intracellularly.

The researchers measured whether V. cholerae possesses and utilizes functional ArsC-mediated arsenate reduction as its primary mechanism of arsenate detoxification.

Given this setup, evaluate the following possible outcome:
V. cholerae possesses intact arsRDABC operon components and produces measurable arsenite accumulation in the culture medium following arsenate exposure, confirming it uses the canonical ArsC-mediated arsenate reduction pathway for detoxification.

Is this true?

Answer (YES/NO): NO